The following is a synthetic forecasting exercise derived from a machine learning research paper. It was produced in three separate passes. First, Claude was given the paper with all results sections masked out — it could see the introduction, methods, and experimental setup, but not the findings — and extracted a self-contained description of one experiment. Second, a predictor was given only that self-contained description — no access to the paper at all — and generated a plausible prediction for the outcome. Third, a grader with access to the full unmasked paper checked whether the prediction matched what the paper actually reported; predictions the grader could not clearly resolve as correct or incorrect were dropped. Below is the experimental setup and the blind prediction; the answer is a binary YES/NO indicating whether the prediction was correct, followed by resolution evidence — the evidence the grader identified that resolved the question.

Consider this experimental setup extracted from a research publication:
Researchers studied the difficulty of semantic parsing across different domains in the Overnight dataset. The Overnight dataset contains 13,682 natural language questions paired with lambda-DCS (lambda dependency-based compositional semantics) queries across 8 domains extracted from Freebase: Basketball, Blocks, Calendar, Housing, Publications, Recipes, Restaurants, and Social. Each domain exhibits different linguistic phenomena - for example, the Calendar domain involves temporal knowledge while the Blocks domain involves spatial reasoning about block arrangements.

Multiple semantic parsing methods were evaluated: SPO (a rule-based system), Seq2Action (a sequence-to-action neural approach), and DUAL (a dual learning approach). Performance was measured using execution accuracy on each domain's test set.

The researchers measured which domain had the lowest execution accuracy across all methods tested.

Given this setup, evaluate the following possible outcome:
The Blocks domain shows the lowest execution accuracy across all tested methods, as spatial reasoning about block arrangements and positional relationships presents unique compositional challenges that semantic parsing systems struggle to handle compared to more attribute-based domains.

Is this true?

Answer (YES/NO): YES